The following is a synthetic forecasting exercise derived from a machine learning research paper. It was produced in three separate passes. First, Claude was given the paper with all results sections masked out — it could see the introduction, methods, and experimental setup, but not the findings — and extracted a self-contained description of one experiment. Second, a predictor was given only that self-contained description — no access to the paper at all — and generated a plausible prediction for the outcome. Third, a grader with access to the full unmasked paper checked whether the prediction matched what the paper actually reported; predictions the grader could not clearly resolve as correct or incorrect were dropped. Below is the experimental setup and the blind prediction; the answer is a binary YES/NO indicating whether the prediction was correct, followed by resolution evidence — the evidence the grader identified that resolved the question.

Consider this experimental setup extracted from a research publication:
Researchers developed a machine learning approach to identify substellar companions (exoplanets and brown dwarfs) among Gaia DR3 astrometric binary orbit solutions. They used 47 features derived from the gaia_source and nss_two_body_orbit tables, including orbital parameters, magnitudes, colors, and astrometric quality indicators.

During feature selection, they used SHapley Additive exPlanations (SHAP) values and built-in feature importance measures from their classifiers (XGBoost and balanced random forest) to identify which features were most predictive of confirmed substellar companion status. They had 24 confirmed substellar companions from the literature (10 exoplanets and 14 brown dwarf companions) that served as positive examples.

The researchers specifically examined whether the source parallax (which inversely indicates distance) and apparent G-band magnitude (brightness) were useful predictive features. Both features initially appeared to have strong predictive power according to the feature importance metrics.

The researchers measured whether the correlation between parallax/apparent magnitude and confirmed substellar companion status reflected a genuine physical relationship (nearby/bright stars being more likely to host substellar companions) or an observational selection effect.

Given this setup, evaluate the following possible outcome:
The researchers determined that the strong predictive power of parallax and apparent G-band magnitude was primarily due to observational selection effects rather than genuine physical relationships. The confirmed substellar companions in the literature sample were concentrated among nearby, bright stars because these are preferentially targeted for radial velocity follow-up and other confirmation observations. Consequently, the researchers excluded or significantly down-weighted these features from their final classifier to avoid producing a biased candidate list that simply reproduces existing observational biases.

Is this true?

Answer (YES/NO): YES